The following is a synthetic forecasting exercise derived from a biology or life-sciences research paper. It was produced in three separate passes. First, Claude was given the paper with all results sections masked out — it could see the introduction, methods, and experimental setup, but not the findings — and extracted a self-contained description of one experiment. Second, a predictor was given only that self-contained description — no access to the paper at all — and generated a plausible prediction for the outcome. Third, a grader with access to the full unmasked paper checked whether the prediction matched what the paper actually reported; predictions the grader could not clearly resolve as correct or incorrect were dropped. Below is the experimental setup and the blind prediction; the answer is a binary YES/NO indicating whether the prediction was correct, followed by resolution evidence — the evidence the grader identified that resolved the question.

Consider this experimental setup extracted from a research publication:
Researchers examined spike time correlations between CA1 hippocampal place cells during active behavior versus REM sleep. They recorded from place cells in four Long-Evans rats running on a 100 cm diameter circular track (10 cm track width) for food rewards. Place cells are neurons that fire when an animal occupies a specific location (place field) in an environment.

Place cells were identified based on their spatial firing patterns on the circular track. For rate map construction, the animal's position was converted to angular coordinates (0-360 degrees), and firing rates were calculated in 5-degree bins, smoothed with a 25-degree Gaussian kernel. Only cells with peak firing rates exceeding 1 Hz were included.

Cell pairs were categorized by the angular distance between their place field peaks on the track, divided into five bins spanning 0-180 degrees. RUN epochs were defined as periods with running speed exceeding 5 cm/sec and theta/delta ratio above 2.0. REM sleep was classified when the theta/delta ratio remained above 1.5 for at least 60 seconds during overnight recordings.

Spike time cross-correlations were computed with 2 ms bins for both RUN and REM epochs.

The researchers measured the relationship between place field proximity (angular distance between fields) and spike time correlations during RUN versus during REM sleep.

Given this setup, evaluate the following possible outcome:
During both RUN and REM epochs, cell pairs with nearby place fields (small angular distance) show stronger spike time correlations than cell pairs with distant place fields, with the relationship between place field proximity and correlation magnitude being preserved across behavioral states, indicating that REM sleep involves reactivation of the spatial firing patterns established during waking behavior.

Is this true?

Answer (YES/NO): NO